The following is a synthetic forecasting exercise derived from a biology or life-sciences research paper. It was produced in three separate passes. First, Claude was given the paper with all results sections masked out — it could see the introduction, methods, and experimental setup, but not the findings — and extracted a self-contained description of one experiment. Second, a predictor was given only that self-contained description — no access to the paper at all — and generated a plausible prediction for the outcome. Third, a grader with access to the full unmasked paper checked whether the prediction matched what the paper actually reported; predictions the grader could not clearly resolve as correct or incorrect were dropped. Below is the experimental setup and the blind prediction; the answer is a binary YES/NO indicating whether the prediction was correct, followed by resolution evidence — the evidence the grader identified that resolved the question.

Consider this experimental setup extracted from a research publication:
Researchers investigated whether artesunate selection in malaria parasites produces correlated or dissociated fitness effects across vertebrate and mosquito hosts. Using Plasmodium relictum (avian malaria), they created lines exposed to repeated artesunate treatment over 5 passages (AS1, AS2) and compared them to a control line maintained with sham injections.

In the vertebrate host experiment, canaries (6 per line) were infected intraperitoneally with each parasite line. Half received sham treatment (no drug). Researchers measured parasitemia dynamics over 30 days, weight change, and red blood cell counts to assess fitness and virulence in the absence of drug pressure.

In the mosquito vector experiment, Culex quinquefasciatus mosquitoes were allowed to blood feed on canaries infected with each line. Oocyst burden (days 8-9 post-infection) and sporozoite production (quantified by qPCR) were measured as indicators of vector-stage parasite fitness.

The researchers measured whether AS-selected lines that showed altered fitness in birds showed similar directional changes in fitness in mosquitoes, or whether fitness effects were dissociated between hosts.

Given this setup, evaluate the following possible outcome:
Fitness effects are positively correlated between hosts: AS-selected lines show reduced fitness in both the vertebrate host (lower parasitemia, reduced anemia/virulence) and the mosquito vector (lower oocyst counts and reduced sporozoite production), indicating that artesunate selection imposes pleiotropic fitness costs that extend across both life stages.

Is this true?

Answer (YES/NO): NO